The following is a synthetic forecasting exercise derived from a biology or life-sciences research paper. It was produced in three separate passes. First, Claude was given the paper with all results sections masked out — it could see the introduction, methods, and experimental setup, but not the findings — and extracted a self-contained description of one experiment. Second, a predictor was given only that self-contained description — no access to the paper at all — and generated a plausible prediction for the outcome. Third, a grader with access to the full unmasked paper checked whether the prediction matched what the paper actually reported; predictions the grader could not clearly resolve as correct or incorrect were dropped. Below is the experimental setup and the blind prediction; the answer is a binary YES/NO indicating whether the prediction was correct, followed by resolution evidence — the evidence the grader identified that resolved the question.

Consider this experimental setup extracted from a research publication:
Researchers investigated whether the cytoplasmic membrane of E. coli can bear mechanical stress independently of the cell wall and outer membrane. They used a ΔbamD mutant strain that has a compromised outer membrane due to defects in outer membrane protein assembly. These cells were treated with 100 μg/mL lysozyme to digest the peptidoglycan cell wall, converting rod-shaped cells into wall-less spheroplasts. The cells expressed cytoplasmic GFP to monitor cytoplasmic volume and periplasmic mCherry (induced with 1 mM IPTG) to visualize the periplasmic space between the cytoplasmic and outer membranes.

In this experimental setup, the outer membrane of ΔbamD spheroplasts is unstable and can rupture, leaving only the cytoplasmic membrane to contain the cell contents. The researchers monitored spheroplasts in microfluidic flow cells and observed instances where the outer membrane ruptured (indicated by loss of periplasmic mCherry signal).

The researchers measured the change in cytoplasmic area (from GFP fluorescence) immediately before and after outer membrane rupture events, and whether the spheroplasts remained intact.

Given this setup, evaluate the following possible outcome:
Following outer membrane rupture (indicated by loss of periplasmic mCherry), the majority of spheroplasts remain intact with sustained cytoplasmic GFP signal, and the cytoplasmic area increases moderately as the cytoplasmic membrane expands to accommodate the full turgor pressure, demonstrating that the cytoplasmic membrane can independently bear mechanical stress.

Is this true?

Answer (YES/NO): NO